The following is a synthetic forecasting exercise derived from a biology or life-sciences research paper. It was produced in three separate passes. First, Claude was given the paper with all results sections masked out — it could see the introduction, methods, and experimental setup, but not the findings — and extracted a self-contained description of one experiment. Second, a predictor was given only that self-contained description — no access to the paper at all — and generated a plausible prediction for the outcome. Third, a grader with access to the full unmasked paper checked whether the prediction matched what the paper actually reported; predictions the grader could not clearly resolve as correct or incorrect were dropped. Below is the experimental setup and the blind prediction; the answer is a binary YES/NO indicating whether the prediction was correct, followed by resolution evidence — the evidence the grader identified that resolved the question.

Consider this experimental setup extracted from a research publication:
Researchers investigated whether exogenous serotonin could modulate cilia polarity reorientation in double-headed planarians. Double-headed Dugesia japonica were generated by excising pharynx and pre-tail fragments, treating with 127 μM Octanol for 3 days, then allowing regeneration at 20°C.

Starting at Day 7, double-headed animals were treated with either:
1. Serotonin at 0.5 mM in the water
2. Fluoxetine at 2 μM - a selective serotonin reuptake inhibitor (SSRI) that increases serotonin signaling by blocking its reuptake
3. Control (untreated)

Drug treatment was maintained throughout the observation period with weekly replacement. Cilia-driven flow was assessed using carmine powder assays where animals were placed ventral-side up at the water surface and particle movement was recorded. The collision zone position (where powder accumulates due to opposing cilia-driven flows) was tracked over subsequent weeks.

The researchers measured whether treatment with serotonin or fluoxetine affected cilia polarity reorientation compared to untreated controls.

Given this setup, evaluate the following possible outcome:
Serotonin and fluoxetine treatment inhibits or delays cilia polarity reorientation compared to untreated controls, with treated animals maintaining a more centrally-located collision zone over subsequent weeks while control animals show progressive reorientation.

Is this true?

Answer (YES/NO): NO